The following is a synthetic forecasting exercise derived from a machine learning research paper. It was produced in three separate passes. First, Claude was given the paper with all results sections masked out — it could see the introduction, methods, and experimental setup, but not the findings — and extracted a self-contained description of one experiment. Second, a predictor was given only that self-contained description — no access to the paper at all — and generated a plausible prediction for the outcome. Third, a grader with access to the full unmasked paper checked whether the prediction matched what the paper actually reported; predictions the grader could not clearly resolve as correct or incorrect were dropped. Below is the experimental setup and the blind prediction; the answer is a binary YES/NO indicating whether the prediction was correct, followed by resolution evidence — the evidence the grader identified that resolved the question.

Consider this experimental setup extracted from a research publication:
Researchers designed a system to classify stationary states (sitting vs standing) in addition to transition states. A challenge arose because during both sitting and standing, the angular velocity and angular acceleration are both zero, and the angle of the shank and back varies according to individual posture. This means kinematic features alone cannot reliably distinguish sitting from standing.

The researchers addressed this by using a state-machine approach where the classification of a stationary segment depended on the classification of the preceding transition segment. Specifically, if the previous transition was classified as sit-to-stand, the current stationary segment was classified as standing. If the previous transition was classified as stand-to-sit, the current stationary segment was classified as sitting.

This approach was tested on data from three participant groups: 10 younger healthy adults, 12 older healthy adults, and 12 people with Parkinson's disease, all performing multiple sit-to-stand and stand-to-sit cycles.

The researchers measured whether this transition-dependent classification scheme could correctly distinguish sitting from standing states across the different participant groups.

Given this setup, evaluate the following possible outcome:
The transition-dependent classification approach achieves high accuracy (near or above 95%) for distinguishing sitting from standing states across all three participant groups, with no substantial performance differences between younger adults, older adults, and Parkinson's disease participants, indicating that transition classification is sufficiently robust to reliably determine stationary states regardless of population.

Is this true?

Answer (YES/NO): NO